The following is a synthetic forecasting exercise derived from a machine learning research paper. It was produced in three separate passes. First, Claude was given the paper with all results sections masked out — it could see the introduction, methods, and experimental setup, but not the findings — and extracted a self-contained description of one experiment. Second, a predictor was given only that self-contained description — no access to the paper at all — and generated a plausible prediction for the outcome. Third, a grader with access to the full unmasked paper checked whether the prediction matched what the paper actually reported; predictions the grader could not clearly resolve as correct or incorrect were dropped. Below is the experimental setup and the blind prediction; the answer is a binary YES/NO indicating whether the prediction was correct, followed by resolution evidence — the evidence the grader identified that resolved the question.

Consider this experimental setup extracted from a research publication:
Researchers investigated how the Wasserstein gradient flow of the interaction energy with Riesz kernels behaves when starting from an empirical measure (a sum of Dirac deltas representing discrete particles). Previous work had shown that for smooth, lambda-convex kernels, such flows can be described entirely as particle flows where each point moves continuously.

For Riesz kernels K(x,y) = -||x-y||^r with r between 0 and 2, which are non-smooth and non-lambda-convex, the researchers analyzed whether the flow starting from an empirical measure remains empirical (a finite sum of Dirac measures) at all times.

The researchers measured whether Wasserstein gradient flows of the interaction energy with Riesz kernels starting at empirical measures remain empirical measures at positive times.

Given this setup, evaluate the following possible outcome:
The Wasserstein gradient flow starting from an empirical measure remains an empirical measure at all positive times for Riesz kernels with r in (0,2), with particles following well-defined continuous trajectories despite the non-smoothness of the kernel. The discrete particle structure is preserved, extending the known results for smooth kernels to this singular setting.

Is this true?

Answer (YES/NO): NO